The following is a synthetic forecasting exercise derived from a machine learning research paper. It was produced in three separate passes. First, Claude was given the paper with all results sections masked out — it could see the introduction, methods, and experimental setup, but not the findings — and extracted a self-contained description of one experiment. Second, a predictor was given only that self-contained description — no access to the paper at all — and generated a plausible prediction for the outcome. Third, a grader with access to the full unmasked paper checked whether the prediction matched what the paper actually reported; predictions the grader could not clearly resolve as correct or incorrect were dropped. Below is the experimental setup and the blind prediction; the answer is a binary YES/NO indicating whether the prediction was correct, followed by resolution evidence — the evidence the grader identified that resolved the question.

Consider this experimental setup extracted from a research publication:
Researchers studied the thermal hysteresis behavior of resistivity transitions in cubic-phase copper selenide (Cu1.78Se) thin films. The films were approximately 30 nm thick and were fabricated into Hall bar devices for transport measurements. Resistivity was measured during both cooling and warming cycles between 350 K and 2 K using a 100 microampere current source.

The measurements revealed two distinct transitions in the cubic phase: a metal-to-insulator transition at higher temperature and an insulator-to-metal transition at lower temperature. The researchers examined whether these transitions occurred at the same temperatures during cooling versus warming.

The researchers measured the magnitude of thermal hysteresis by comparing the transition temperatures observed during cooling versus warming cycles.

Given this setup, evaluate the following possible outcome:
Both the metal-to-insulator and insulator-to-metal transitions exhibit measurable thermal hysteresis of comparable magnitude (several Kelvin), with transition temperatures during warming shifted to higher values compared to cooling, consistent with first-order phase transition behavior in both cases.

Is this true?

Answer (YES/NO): YES